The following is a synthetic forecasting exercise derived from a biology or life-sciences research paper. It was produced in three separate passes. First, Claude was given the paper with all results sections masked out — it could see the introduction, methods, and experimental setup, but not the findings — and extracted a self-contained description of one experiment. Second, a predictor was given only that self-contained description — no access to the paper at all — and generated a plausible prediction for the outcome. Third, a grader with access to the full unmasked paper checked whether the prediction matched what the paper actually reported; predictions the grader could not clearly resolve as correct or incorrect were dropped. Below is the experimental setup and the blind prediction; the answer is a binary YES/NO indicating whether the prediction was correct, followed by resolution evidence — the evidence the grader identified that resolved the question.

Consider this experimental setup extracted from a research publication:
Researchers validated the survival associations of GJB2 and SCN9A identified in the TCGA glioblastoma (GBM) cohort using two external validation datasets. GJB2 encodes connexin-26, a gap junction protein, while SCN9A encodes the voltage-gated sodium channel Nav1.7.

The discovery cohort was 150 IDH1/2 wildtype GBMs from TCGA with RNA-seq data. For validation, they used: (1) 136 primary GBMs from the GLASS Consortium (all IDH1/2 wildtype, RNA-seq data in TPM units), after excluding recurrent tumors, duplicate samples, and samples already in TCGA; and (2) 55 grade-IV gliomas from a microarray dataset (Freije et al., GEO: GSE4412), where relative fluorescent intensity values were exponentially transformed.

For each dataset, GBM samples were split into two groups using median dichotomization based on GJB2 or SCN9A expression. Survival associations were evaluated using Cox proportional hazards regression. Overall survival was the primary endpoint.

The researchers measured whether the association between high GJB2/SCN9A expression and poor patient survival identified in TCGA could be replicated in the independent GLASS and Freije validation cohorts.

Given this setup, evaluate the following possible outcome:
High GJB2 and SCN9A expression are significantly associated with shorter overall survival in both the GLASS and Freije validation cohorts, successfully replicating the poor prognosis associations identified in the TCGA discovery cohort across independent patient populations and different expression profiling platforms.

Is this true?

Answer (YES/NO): NO